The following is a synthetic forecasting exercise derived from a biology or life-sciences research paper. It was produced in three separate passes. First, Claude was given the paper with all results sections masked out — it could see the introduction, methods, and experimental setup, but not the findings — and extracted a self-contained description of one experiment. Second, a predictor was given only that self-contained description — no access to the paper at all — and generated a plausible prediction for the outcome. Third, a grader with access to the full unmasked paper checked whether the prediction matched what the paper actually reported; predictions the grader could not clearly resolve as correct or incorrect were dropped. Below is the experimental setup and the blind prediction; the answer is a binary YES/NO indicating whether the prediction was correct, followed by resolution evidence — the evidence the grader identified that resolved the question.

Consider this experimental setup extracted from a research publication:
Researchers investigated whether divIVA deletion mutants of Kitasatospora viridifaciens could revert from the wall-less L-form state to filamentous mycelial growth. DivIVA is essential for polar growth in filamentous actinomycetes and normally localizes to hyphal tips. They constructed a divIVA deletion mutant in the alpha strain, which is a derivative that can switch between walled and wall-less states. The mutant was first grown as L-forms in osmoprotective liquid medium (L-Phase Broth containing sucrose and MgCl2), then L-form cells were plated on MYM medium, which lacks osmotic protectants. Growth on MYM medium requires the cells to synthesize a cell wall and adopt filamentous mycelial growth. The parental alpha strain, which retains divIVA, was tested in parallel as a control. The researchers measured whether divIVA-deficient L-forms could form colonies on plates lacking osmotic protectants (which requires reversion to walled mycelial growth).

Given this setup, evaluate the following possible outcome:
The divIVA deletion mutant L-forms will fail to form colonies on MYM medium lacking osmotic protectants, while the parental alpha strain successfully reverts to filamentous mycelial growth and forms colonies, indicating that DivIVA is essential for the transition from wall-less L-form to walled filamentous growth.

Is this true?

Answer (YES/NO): YES